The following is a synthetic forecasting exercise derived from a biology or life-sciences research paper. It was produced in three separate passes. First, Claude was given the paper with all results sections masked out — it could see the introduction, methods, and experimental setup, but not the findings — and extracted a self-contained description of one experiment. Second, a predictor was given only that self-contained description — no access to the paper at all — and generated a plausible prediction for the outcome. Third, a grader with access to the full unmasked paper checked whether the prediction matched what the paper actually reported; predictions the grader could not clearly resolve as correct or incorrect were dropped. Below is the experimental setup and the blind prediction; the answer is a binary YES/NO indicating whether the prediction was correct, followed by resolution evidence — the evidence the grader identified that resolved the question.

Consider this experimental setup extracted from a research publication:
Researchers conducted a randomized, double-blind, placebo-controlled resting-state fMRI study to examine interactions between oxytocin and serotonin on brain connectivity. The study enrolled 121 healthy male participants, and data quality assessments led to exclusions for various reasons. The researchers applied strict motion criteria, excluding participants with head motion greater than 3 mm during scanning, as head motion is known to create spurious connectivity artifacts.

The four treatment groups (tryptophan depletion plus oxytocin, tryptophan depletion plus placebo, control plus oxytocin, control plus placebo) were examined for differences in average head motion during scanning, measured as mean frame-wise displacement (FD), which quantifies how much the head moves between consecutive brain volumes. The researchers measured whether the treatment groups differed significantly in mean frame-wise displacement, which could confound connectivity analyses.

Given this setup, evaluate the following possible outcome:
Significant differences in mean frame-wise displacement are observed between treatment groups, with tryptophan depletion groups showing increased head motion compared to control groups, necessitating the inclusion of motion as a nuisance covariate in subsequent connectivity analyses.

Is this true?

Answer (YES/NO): NO